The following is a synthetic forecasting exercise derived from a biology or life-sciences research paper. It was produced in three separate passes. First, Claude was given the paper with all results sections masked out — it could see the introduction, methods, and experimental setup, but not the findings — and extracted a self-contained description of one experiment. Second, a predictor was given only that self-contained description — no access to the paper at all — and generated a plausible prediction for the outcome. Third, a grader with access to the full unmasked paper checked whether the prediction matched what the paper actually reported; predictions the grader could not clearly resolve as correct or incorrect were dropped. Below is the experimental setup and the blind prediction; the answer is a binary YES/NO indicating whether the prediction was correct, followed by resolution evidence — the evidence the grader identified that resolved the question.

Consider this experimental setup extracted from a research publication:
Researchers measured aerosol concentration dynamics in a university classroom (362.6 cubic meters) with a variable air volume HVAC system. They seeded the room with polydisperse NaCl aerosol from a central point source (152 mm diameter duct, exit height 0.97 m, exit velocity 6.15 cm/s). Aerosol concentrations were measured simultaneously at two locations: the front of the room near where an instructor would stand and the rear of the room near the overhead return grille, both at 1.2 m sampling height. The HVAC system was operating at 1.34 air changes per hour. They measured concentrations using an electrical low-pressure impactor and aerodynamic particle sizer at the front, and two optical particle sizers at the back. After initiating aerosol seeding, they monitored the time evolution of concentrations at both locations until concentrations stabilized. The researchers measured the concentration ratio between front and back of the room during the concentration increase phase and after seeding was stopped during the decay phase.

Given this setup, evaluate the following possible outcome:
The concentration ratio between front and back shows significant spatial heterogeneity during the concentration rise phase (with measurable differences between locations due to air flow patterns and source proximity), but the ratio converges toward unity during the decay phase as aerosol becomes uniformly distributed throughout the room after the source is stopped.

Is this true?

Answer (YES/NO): NO